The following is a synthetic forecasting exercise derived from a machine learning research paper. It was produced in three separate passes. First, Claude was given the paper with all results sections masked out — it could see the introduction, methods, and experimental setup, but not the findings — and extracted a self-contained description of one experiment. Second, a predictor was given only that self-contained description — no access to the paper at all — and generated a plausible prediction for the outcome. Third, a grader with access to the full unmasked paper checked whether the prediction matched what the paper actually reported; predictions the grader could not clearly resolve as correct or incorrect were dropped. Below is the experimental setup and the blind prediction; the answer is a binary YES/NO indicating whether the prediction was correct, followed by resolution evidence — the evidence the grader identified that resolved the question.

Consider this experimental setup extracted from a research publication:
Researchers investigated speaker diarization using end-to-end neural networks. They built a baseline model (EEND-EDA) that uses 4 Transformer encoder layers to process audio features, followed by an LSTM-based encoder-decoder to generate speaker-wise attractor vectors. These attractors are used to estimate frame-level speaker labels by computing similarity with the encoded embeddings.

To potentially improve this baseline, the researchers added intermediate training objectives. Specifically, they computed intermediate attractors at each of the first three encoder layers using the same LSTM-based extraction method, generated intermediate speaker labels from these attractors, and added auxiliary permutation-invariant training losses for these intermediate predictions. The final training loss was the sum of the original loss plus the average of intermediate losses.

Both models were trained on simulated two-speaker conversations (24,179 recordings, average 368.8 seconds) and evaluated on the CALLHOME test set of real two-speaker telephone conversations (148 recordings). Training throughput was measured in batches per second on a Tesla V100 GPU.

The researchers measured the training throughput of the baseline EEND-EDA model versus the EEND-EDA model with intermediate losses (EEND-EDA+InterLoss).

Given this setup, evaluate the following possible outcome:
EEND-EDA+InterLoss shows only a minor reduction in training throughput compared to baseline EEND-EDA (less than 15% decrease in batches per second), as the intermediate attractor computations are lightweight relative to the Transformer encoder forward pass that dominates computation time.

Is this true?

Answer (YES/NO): NO